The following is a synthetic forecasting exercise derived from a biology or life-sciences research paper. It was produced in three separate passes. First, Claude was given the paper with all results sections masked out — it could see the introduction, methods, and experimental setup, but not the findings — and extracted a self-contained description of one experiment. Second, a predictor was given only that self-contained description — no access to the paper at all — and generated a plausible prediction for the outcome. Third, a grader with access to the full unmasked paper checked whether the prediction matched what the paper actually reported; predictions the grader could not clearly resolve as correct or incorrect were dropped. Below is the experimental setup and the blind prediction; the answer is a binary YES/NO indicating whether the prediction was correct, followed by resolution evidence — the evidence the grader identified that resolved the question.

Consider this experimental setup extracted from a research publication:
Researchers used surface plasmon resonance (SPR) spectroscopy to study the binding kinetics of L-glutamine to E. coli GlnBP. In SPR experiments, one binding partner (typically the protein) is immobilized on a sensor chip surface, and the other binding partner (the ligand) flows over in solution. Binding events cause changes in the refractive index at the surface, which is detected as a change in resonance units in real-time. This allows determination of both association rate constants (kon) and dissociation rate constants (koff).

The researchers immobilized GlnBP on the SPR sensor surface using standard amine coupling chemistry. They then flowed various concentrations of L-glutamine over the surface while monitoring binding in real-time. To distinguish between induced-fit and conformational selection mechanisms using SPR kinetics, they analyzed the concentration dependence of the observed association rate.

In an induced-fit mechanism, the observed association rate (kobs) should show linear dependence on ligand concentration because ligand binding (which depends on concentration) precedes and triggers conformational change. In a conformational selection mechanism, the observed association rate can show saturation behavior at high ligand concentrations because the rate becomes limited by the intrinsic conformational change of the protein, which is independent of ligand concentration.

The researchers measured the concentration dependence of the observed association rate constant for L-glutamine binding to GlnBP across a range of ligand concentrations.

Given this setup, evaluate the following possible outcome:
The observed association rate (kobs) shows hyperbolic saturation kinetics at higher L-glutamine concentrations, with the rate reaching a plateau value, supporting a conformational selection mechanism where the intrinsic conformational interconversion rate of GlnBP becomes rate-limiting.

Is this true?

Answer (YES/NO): NO